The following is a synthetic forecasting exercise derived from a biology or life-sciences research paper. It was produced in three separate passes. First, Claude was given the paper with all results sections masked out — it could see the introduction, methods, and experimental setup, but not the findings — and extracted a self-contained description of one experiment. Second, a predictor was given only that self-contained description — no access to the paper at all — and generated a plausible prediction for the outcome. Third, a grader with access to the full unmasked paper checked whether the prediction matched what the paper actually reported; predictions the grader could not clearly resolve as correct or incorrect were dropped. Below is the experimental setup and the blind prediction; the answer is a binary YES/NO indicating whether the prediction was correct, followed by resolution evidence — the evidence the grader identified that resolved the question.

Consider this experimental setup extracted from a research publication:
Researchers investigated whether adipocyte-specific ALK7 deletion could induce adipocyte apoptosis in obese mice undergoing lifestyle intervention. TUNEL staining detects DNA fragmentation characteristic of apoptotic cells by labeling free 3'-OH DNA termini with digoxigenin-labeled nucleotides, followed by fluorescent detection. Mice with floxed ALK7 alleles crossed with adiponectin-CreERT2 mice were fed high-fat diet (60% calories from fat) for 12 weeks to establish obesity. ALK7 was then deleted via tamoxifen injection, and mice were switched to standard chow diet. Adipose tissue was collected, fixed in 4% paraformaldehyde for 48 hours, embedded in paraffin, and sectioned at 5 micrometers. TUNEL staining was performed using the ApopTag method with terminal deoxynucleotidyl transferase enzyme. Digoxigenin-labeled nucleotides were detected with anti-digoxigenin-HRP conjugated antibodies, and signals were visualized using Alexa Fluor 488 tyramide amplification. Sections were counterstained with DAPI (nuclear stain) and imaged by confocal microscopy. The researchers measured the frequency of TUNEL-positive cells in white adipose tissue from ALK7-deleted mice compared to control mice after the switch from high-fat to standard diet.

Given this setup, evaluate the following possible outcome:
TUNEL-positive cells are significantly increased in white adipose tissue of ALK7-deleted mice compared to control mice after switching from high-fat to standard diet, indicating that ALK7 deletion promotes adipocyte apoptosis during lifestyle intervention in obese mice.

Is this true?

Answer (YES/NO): NO